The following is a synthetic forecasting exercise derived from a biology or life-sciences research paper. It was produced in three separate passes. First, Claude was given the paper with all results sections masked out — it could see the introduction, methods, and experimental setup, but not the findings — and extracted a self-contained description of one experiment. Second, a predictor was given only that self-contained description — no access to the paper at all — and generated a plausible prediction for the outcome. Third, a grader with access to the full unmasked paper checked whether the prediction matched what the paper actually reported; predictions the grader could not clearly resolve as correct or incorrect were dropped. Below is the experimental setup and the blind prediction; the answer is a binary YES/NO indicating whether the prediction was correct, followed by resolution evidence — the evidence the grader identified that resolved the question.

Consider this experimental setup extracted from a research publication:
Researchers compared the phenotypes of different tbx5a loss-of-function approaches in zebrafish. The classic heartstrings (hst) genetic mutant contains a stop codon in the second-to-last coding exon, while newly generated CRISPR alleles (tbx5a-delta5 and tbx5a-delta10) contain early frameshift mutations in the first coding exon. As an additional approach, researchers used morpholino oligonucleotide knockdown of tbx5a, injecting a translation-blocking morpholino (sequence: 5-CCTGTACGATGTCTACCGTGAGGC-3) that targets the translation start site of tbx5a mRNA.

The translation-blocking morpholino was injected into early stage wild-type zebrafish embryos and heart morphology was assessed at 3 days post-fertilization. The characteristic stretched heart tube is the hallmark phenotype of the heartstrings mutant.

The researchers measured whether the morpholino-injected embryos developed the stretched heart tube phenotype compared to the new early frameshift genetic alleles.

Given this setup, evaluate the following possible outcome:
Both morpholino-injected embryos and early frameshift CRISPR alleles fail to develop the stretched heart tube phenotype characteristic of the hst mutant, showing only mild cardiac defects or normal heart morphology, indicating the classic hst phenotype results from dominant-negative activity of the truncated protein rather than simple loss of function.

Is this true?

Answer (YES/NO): NO